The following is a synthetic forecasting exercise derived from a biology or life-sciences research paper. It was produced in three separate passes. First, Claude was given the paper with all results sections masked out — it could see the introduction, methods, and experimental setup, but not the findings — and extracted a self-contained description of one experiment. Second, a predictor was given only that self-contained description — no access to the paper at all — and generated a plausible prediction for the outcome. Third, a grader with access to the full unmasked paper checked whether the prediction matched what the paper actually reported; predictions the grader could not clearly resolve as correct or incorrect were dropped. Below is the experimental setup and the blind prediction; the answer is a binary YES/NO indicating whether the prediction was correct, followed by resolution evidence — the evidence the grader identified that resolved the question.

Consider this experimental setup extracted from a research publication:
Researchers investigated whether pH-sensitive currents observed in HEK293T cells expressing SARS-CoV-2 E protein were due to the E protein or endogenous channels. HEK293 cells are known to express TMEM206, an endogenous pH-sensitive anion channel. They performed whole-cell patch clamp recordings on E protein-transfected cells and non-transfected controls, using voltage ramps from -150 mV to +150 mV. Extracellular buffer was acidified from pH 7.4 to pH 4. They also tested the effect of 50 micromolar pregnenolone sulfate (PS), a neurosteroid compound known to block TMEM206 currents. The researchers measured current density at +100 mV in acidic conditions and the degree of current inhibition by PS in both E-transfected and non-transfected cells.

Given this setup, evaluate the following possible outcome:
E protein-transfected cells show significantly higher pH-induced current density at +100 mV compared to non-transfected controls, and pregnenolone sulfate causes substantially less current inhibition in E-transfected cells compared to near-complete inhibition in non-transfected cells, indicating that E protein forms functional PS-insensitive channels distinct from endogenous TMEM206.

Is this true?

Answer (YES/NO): NO